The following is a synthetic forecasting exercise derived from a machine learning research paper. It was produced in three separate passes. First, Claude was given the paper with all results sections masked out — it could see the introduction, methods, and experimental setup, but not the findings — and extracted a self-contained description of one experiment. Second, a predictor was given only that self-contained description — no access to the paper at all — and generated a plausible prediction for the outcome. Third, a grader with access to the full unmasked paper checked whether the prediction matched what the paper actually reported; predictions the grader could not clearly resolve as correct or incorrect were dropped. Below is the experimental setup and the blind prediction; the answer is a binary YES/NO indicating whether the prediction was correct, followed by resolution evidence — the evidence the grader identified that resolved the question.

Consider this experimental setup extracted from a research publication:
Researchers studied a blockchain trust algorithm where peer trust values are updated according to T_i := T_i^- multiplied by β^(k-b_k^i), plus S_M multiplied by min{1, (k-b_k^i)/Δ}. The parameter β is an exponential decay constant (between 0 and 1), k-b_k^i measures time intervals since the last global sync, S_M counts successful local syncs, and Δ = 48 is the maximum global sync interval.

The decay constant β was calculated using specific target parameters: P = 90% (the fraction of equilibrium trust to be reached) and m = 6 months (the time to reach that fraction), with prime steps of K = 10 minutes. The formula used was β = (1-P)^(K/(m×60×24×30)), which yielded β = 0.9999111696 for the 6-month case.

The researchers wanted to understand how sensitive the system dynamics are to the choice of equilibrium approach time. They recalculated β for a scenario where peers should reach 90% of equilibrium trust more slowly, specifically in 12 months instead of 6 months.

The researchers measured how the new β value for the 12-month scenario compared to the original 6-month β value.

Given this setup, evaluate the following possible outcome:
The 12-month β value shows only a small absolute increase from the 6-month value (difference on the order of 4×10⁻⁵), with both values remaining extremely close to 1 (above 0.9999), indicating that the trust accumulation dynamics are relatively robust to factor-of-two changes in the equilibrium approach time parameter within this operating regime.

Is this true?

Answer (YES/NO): YES